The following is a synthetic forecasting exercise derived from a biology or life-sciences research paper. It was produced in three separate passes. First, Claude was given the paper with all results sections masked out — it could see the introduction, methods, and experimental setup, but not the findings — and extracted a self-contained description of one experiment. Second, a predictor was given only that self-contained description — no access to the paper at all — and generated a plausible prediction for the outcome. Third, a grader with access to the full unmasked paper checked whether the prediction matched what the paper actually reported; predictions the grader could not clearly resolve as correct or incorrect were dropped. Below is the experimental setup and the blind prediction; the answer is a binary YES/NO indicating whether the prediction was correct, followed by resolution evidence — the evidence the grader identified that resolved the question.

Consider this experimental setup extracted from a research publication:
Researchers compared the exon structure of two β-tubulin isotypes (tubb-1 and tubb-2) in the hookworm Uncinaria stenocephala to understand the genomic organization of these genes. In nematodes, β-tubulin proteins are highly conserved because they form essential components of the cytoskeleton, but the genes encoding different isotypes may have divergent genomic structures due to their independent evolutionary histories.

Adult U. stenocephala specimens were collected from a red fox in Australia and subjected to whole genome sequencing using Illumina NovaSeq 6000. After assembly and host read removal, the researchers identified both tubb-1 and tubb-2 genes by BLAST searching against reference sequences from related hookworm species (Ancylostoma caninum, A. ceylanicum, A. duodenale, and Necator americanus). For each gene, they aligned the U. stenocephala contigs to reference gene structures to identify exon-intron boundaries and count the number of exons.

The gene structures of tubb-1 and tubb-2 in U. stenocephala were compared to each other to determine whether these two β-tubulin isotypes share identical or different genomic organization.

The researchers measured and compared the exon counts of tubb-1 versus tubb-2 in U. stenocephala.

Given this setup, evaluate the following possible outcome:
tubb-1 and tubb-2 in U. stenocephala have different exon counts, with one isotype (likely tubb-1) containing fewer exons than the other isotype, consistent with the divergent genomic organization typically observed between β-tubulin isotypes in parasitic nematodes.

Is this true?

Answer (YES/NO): NO